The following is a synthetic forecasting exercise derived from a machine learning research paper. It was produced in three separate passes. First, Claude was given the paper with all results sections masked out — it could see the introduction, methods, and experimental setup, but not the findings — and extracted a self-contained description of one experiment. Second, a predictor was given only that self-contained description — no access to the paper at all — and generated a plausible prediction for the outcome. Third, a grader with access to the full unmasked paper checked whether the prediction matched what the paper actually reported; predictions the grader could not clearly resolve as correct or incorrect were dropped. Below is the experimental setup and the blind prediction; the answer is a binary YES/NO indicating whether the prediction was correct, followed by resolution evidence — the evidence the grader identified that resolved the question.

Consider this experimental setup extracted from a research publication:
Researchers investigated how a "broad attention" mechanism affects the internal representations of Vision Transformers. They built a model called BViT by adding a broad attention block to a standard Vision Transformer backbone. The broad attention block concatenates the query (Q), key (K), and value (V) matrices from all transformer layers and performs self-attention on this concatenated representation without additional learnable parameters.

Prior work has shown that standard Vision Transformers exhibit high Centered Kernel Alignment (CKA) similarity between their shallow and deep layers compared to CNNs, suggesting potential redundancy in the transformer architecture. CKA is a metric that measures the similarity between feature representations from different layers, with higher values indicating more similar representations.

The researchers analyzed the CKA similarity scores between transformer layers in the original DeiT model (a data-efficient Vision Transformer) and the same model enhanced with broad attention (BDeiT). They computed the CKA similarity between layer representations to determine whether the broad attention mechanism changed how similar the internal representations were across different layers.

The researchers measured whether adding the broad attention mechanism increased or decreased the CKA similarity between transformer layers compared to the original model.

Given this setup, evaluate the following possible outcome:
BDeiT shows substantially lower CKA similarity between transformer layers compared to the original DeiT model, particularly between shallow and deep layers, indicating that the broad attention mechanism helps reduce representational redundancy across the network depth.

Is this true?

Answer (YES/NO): YES